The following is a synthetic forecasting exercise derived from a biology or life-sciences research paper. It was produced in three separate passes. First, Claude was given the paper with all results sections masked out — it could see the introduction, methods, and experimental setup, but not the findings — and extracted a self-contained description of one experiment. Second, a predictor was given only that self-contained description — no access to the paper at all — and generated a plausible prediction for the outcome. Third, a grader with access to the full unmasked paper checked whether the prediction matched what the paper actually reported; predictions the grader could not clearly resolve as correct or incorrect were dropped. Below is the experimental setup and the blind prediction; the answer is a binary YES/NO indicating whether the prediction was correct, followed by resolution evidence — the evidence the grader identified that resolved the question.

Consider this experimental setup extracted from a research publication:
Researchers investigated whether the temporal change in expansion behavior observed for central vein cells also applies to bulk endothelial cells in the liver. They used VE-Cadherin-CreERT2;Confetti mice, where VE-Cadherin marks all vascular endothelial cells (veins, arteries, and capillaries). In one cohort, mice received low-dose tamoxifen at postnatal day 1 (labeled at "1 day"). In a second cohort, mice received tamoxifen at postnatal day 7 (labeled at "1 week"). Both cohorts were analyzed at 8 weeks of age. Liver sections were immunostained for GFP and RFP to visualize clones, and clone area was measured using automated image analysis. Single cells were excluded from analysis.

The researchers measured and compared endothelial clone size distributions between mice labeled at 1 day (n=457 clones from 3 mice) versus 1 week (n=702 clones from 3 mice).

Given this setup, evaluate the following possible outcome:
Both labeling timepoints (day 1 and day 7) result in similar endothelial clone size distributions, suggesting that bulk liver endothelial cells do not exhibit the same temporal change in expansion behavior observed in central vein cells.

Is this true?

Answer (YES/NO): YES